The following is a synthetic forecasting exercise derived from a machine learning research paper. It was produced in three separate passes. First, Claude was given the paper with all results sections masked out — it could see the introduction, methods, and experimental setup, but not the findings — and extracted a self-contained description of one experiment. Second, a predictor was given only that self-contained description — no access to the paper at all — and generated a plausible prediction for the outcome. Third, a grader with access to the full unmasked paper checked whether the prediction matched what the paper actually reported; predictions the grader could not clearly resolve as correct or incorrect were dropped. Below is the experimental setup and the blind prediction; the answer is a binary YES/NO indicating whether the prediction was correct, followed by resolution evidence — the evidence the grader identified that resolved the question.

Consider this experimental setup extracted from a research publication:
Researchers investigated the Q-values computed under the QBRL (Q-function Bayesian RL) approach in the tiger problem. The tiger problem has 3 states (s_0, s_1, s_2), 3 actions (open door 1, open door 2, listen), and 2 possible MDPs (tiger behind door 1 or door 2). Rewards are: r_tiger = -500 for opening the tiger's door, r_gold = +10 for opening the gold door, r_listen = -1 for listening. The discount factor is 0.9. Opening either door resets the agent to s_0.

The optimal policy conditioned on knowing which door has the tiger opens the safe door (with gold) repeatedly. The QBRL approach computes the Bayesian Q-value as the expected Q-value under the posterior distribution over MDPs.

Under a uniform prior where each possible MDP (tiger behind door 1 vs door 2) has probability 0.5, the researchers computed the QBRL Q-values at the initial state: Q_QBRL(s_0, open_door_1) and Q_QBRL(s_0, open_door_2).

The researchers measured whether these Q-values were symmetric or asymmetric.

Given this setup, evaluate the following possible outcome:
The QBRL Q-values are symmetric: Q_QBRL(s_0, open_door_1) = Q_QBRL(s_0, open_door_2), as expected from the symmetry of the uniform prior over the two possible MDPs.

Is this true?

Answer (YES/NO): YES